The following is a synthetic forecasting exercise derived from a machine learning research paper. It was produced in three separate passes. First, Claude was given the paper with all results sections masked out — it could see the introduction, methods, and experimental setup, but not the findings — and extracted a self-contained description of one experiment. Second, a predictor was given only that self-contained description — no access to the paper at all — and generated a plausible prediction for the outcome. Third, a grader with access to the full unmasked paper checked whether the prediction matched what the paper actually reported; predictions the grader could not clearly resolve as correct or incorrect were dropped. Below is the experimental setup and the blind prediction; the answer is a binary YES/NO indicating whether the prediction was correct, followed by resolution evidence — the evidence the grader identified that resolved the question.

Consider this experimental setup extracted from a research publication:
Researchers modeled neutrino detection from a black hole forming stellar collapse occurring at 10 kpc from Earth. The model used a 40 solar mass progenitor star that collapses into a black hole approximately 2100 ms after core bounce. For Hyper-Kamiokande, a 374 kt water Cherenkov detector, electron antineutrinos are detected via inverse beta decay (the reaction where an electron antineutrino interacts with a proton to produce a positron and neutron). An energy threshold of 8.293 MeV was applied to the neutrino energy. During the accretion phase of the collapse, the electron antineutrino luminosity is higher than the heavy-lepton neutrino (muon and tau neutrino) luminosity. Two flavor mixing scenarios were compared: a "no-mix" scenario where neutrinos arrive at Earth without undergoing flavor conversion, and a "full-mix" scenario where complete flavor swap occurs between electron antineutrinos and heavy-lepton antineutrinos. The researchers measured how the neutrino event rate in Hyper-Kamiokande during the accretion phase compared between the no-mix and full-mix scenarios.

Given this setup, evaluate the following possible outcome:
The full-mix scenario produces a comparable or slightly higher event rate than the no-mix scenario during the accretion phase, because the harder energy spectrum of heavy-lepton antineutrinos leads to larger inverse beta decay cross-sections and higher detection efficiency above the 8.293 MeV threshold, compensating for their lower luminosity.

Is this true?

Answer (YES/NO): NO